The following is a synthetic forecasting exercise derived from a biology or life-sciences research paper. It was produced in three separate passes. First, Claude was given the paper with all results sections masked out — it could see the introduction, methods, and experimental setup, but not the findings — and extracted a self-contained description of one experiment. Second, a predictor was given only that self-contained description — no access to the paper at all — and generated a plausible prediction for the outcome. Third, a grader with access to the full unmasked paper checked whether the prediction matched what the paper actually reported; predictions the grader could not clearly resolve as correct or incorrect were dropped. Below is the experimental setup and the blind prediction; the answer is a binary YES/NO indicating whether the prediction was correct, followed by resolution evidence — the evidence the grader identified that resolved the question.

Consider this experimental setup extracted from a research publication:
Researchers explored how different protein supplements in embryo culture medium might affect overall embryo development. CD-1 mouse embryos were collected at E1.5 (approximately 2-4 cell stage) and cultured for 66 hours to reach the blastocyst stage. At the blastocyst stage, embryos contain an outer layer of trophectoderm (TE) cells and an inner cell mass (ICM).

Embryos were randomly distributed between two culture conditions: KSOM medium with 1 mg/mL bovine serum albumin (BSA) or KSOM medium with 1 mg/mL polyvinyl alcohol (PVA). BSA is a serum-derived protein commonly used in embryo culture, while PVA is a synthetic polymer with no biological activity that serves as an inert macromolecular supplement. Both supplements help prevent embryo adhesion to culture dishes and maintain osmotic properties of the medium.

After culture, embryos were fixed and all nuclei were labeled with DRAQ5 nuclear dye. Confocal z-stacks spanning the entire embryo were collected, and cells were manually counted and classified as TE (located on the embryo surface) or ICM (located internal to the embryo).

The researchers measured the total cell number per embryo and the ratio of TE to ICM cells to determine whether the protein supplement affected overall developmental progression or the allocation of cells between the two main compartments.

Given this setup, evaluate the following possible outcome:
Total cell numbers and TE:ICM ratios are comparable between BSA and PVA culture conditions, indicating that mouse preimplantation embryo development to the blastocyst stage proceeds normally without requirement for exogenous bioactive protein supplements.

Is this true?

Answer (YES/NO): YES